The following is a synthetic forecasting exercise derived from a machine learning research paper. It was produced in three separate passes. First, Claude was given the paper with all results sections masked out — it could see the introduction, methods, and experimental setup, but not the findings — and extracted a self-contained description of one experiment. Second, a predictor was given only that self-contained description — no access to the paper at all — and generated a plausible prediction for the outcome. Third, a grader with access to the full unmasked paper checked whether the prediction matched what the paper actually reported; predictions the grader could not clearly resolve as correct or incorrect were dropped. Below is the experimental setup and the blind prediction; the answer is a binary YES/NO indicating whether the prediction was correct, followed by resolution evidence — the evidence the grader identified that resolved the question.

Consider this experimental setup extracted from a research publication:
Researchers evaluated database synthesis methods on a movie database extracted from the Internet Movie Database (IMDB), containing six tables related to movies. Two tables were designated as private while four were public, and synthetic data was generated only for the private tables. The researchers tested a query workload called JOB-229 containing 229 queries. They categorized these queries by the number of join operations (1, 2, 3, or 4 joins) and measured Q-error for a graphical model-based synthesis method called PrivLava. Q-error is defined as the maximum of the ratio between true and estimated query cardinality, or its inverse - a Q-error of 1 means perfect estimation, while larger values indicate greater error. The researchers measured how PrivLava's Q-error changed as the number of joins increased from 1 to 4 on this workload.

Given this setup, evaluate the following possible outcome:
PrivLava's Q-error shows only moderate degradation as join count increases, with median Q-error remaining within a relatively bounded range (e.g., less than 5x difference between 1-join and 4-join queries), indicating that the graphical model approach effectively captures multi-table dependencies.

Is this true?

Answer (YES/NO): NO